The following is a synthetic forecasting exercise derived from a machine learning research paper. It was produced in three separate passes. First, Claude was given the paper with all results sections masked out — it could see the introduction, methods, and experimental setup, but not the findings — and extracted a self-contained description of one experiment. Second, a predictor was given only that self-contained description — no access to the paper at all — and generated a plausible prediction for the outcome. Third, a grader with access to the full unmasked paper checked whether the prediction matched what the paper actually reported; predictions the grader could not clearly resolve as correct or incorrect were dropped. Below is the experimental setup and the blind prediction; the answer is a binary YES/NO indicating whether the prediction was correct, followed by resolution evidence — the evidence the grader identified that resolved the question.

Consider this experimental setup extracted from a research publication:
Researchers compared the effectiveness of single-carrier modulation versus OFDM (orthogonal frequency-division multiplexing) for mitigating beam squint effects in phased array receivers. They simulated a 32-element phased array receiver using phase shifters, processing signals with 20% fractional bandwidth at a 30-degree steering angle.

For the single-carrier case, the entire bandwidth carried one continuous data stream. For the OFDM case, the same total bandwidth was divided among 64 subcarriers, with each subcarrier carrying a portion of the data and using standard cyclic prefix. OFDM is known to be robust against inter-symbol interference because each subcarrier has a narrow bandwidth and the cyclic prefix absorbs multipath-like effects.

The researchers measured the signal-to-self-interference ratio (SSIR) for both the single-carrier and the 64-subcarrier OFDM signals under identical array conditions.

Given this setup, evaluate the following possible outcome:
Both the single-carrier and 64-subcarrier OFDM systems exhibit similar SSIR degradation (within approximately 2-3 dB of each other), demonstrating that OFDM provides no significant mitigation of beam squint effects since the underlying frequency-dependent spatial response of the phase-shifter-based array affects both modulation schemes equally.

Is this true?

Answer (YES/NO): NO